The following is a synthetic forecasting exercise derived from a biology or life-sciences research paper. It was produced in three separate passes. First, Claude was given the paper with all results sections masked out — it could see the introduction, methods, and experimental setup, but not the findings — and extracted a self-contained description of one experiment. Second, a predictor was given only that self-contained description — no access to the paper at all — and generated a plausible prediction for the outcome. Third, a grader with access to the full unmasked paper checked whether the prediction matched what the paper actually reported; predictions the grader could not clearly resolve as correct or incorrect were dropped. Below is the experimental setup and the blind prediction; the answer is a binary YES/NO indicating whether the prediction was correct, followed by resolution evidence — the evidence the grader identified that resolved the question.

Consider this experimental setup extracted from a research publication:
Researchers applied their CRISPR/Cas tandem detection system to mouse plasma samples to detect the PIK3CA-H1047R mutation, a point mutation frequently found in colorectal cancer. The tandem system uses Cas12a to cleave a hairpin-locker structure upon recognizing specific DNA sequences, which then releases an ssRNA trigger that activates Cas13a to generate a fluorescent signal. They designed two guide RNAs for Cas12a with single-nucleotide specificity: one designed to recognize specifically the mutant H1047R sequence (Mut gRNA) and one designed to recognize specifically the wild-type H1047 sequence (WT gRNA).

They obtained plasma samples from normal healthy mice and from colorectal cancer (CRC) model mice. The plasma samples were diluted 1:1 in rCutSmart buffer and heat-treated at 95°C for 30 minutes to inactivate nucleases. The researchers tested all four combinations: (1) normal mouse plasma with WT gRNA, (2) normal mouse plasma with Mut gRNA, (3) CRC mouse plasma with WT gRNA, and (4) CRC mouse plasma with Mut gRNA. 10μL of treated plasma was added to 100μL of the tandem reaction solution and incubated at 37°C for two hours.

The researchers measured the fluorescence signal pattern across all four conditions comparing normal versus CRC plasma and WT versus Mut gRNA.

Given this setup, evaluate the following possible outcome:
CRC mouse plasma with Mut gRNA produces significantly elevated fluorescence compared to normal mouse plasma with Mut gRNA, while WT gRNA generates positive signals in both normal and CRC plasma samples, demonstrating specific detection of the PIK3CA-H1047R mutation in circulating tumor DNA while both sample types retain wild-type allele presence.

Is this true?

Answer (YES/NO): YES